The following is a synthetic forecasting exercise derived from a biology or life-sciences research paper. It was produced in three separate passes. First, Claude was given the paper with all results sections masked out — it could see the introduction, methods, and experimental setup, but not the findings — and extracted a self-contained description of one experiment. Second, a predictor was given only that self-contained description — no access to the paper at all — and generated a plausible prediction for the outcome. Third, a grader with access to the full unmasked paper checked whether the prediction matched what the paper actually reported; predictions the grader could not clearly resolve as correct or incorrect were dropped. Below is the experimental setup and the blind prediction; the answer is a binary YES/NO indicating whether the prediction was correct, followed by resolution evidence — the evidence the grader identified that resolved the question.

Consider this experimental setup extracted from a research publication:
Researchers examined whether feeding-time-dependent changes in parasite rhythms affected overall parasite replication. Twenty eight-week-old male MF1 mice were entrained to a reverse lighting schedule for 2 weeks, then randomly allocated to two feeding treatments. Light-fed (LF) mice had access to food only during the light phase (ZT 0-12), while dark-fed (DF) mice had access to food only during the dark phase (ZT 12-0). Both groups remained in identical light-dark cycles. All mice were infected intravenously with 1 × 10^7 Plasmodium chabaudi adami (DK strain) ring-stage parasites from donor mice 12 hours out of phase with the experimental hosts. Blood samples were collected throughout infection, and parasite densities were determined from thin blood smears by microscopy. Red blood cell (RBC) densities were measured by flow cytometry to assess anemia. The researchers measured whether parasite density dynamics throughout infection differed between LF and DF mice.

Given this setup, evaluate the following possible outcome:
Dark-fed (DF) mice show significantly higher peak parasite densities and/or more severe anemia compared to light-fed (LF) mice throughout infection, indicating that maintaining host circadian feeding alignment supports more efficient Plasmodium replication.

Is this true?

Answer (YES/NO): NO